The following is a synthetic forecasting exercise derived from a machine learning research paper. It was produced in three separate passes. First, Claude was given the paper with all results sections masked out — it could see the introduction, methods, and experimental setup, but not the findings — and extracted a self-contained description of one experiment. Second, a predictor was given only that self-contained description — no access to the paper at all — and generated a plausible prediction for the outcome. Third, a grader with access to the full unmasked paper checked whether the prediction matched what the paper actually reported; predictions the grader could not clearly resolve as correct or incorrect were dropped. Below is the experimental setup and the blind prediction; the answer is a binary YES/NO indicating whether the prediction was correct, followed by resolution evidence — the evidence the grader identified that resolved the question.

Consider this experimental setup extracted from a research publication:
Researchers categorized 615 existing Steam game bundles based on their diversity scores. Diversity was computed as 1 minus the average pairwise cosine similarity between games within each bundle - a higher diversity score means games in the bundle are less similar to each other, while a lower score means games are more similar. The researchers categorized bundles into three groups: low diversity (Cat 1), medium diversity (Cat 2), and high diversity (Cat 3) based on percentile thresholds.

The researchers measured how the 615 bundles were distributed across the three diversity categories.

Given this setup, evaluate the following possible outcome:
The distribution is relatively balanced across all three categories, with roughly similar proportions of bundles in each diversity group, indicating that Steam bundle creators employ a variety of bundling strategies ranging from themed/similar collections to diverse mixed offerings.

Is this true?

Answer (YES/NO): NO